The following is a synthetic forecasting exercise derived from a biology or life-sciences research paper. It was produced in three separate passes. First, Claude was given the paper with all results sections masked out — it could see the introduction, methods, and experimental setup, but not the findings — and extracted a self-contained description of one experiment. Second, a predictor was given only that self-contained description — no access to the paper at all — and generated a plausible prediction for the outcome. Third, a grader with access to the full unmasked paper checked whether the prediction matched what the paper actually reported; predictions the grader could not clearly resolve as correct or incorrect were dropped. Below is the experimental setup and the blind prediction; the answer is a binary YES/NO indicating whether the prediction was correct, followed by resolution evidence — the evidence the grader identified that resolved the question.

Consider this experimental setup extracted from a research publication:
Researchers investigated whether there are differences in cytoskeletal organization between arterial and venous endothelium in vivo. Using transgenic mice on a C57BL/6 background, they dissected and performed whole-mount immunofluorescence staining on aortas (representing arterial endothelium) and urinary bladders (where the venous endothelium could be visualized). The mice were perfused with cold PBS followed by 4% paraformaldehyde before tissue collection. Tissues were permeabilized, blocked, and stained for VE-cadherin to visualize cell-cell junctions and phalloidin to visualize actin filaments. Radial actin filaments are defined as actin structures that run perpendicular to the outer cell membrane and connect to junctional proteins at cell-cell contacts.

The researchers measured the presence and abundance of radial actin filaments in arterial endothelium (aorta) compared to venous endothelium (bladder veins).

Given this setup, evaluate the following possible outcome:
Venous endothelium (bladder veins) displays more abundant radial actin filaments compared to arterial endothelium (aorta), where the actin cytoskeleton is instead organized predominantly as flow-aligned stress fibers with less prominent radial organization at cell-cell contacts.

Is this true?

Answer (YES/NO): NO